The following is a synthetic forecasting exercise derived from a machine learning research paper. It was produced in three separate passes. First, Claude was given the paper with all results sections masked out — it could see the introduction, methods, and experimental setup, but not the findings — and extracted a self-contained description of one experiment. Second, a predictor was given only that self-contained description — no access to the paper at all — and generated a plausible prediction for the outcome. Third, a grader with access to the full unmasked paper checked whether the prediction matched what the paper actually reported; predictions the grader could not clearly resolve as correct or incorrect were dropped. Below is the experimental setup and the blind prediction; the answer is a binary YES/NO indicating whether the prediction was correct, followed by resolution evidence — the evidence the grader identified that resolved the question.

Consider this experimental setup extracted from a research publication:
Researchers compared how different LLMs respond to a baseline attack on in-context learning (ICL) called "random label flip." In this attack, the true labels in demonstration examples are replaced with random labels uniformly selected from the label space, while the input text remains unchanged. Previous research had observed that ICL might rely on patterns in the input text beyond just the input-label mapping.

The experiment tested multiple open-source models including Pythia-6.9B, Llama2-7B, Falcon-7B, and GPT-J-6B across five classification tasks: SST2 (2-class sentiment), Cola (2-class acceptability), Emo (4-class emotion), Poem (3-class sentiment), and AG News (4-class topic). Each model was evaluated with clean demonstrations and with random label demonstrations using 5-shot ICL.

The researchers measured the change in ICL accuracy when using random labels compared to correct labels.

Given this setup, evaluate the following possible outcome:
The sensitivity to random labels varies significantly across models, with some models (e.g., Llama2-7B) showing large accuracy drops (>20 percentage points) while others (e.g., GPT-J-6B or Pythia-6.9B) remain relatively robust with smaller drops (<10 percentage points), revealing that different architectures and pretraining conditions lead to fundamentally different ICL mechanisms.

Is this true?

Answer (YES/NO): NO